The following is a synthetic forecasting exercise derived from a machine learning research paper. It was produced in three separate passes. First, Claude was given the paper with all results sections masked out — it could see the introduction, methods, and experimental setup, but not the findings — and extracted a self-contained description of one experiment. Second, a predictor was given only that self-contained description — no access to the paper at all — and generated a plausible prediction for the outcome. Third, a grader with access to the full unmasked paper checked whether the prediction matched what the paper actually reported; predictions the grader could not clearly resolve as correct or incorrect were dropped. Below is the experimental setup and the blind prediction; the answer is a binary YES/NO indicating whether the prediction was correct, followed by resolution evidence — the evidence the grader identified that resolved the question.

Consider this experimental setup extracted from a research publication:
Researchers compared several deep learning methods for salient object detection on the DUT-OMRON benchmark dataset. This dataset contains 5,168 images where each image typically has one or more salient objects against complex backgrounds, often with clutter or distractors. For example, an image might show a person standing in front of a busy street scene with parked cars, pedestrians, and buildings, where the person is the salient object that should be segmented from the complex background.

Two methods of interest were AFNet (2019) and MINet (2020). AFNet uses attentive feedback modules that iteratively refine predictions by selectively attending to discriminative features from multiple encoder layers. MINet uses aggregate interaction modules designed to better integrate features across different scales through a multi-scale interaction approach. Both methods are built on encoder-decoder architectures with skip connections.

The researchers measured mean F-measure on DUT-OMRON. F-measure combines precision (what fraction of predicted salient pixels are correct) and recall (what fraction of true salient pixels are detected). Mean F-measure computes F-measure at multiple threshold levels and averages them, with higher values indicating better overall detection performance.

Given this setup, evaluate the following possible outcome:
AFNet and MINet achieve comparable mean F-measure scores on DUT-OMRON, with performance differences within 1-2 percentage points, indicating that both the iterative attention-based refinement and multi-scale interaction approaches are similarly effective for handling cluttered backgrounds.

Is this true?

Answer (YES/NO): NO